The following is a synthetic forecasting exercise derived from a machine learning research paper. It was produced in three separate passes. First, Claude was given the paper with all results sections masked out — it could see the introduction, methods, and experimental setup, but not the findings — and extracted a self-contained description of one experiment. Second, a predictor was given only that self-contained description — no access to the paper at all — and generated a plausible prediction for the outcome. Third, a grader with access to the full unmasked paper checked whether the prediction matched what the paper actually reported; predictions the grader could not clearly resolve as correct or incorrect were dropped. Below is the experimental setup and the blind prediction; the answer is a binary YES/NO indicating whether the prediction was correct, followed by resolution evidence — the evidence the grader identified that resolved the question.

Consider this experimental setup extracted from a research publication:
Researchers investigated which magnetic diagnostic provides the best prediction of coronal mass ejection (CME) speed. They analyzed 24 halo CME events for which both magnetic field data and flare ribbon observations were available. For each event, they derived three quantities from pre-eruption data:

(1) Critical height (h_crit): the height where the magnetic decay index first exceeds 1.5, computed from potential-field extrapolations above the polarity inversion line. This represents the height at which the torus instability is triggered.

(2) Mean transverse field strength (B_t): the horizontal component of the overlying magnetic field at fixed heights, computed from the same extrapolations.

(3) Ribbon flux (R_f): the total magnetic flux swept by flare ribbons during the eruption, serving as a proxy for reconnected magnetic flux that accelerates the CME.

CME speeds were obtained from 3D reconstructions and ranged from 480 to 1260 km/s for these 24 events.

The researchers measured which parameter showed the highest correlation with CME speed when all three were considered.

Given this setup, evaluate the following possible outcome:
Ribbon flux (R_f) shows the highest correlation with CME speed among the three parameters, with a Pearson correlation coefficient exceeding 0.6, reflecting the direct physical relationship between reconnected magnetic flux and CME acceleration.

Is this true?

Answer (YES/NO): NO